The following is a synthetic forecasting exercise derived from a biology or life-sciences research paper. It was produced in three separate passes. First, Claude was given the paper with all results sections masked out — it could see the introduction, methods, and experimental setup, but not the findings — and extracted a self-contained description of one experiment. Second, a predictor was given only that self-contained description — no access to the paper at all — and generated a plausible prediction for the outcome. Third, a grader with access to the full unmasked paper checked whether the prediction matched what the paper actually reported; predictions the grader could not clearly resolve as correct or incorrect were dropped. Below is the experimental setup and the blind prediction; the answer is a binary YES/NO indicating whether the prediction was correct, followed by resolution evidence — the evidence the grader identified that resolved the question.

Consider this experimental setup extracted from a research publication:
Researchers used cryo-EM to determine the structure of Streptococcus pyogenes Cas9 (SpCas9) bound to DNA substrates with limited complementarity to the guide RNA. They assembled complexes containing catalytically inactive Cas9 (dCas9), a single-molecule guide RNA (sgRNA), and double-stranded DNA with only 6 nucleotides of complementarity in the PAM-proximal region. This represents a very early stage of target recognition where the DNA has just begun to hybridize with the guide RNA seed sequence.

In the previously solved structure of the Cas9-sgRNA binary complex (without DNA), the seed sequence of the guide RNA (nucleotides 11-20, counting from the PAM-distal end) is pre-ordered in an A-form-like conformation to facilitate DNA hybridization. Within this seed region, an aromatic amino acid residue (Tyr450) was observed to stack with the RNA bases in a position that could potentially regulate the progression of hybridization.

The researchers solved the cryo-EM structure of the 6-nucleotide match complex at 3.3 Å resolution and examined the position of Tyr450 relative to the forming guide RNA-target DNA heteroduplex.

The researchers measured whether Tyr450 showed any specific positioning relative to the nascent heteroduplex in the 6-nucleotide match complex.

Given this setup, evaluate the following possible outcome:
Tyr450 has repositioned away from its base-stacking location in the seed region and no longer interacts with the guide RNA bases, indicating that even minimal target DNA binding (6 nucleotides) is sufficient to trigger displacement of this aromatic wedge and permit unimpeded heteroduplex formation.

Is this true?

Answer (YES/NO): NO